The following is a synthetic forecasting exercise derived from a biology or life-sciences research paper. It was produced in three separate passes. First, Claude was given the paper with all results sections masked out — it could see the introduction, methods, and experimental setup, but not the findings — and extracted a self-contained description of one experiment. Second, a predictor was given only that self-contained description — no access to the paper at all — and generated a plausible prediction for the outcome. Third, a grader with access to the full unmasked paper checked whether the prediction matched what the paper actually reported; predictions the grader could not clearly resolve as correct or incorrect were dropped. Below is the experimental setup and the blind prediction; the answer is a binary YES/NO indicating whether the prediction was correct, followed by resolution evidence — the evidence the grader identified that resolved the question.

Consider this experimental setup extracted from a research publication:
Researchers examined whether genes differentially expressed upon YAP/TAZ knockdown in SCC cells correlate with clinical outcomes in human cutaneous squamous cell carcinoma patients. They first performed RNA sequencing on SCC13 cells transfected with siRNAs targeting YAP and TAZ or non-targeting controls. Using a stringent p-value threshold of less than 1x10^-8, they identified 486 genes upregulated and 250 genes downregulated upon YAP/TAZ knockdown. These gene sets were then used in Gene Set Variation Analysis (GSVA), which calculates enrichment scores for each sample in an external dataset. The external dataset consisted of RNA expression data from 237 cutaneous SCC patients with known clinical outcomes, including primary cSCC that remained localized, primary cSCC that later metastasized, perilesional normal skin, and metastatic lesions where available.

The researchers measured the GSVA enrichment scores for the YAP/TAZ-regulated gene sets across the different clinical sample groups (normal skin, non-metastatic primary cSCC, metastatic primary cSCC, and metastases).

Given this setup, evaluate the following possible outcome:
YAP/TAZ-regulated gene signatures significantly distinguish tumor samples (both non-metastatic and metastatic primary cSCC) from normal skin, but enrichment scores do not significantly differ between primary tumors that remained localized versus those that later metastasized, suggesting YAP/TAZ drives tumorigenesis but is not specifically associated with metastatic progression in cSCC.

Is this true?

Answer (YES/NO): NO